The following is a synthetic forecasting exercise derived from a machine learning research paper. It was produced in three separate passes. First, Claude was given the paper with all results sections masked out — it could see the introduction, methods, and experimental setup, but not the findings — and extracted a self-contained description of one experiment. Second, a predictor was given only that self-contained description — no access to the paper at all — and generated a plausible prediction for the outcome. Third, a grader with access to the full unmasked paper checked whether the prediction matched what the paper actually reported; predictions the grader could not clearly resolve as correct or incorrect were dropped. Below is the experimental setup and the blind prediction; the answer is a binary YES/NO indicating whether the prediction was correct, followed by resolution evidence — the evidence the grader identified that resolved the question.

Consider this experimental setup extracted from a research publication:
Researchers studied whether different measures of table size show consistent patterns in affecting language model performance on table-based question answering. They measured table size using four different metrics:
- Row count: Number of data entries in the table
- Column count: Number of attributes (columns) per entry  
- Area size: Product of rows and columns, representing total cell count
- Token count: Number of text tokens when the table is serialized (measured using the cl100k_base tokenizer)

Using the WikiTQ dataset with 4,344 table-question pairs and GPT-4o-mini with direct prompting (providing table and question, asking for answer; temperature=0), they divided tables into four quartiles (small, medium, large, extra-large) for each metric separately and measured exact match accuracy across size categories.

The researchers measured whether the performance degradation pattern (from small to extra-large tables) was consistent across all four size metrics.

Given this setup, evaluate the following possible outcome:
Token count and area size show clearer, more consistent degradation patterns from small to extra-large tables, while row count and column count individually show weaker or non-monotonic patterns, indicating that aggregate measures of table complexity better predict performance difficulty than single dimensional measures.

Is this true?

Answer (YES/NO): NO